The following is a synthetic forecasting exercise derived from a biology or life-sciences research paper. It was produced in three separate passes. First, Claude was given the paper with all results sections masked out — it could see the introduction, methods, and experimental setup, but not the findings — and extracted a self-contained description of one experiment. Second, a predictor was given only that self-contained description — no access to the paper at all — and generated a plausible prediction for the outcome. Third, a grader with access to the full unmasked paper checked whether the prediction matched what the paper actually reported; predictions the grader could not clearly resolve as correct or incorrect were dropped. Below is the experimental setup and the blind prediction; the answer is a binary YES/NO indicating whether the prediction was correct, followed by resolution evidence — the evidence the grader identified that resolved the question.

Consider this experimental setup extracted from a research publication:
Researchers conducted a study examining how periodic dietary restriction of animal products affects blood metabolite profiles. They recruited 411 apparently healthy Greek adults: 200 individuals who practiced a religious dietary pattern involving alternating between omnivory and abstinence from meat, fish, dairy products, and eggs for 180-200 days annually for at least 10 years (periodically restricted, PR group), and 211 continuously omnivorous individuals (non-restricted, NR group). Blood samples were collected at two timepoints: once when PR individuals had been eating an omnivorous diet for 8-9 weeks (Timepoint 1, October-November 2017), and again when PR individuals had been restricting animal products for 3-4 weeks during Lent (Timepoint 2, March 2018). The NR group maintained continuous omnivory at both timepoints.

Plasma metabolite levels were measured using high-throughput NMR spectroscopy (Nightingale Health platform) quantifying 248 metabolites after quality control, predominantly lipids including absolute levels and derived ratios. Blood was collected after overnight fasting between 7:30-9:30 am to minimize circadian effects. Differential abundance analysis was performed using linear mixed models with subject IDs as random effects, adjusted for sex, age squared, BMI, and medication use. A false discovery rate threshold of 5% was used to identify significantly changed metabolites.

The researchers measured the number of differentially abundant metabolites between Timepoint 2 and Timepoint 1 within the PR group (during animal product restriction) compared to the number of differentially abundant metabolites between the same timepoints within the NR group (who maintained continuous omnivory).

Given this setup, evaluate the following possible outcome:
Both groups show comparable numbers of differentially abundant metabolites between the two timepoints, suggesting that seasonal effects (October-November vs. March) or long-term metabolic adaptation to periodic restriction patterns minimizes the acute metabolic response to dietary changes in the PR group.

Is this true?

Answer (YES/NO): NO